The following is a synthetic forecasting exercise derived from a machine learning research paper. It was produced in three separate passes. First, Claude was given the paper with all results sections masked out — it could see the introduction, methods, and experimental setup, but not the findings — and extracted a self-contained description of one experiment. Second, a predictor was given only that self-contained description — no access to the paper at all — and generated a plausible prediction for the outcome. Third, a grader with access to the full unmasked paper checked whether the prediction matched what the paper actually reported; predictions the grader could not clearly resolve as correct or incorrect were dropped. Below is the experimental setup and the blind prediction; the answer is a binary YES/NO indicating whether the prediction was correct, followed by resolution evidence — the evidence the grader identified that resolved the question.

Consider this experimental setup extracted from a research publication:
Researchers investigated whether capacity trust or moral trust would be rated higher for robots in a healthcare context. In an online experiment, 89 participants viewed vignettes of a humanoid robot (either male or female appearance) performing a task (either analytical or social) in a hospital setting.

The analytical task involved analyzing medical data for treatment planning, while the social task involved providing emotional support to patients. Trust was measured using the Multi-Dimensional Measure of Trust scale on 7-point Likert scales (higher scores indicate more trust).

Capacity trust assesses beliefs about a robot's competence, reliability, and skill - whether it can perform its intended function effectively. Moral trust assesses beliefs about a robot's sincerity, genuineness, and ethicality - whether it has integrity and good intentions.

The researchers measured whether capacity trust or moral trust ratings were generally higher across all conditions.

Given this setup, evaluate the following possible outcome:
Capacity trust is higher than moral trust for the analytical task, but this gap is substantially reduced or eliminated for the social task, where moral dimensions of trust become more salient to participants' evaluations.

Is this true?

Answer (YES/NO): NO